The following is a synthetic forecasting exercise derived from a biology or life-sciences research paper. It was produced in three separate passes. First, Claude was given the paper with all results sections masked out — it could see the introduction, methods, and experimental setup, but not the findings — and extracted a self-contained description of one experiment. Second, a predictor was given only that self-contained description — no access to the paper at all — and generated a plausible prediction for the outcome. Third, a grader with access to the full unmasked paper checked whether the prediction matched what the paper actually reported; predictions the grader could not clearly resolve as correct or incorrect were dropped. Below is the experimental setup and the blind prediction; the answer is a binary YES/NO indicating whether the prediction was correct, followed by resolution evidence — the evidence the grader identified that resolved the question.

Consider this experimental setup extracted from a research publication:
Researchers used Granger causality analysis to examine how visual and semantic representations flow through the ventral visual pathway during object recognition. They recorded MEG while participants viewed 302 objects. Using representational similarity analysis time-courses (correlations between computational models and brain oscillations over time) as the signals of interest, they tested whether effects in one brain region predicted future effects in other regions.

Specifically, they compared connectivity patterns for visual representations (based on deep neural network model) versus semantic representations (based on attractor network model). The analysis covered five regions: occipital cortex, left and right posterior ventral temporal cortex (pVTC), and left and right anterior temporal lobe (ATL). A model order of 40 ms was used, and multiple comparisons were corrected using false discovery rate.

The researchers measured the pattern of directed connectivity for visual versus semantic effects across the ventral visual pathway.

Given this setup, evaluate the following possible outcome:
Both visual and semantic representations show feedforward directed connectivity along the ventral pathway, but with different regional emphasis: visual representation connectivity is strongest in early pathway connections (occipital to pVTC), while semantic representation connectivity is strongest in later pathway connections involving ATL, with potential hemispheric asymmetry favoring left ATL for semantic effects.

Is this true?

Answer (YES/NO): NO